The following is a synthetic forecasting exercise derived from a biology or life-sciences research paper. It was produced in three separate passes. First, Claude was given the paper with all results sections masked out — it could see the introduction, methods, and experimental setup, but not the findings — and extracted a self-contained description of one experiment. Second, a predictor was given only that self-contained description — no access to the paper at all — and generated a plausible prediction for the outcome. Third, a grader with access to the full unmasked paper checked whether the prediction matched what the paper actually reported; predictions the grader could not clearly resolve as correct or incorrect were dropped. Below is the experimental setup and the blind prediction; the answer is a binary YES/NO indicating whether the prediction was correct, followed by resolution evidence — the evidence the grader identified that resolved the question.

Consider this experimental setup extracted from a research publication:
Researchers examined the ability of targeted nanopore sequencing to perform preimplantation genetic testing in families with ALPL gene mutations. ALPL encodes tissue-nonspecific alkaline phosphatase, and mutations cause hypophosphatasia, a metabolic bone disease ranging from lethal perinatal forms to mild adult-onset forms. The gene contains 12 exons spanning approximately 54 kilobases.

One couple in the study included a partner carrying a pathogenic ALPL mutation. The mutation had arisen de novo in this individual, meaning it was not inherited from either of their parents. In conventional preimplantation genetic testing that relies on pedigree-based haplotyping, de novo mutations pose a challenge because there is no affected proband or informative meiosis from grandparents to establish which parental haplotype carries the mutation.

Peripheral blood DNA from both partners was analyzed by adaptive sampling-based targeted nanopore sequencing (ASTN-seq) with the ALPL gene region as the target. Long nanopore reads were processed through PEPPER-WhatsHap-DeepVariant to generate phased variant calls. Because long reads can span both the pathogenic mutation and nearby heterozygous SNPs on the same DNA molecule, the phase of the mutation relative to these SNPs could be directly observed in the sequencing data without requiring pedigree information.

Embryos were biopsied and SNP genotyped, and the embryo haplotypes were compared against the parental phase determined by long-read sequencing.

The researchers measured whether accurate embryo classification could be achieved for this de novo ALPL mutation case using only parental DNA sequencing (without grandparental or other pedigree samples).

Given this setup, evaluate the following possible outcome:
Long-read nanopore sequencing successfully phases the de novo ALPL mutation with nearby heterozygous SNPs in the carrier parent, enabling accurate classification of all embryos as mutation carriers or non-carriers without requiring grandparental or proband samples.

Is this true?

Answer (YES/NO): YES